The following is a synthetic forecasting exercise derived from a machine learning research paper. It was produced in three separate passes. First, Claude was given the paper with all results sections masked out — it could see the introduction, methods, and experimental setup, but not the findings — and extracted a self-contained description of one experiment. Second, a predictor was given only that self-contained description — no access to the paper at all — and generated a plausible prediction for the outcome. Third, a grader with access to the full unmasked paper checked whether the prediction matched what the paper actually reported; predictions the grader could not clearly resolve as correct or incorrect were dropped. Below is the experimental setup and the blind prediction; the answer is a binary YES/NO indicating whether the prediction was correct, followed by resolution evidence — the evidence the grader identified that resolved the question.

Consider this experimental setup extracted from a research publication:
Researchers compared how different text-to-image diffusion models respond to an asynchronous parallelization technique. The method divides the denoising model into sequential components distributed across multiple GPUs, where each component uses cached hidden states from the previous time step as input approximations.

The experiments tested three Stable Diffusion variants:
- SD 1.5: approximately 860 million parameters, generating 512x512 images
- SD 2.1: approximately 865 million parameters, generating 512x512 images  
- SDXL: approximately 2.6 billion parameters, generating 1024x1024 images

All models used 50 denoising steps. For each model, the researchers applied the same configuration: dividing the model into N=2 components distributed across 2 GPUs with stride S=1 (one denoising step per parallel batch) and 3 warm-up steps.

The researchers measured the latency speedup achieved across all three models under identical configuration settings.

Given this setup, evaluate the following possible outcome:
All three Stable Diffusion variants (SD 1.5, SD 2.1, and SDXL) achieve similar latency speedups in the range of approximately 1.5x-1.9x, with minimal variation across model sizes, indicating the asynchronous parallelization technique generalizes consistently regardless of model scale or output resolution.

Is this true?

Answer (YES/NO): YES